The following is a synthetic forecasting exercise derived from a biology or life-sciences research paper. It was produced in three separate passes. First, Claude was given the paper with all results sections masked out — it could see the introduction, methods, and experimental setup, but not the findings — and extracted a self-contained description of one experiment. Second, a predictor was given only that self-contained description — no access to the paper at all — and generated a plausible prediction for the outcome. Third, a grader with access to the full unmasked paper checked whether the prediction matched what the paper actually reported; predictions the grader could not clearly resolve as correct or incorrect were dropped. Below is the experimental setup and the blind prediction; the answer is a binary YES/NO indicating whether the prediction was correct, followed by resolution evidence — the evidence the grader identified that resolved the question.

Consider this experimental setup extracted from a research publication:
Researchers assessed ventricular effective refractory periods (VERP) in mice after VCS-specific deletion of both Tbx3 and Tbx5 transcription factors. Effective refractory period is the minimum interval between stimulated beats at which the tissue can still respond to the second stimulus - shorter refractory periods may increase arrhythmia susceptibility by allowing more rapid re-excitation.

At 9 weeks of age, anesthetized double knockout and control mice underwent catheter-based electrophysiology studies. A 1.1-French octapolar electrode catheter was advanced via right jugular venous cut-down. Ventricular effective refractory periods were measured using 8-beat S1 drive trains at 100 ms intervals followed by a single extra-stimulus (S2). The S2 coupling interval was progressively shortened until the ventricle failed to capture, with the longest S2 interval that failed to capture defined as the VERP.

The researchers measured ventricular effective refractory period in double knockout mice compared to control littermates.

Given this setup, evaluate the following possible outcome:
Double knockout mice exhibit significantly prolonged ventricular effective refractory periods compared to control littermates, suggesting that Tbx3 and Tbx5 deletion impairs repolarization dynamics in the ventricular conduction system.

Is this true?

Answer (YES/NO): NO